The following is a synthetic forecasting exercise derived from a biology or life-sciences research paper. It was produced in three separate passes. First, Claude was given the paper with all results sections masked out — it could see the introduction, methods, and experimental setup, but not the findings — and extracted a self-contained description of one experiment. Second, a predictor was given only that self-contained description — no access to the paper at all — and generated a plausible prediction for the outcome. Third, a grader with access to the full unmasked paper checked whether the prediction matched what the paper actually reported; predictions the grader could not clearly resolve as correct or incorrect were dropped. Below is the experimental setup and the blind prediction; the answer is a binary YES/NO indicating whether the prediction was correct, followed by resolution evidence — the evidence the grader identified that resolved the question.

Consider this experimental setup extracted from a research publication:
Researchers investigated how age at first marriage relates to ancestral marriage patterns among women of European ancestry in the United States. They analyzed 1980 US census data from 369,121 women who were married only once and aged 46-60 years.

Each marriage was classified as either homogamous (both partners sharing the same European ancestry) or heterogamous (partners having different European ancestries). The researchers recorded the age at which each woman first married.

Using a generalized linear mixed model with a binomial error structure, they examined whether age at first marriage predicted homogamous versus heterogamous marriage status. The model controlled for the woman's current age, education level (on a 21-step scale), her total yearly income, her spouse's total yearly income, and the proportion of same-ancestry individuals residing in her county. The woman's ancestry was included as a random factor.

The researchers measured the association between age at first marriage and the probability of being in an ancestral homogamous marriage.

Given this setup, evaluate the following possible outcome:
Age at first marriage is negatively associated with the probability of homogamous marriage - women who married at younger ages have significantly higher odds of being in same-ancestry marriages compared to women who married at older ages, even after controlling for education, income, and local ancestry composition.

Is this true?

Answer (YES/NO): YES